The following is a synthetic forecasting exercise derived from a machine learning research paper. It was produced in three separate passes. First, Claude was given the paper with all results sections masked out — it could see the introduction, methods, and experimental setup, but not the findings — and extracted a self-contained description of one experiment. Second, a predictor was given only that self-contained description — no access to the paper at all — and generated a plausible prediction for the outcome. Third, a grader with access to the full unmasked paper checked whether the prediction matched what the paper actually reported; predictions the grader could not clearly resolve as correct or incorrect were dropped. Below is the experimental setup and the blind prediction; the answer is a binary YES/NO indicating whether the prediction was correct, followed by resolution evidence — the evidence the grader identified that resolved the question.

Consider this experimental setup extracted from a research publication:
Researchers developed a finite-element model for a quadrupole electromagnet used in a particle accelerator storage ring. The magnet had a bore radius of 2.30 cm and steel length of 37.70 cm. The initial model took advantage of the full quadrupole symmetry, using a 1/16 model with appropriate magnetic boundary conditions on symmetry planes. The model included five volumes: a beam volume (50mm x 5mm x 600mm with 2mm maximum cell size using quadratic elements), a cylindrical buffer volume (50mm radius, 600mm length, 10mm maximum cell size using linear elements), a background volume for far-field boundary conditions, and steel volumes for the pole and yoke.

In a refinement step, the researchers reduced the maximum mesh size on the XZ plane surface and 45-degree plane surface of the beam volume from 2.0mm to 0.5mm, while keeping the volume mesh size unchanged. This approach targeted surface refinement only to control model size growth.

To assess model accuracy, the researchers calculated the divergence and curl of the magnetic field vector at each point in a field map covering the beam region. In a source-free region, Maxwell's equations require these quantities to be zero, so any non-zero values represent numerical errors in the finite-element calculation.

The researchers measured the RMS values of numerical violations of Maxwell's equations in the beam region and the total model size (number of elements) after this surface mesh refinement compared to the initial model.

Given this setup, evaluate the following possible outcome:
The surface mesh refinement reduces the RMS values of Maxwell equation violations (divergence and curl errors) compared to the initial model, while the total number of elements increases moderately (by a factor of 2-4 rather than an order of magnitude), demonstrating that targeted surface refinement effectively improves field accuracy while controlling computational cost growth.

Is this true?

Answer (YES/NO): NO